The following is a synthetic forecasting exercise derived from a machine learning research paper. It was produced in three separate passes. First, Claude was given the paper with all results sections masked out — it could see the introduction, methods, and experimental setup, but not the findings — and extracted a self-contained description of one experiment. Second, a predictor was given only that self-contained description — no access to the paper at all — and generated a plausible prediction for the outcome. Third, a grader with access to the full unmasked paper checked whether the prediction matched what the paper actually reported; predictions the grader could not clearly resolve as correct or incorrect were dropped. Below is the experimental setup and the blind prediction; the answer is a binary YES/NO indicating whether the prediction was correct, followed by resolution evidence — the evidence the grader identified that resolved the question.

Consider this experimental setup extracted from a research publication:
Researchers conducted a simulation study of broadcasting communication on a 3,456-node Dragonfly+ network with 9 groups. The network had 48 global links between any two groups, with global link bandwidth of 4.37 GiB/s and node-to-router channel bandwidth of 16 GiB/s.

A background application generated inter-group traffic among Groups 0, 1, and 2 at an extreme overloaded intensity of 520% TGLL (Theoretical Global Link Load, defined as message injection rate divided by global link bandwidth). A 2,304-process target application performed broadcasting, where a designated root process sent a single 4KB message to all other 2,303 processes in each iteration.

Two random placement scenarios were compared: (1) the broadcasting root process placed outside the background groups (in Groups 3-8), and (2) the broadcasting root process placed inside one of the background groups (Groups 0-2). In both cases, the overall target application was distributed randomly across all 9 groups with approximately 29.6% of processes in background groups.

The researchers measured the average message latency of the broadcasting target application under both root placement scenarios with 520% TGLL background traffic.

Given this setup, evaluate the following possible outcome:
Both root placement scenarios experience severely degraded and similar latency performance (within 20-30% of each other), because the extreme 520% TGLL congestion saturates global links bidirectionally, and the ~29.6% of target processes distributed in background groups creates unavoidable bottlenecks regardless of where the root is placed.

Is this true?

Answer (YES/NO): NO